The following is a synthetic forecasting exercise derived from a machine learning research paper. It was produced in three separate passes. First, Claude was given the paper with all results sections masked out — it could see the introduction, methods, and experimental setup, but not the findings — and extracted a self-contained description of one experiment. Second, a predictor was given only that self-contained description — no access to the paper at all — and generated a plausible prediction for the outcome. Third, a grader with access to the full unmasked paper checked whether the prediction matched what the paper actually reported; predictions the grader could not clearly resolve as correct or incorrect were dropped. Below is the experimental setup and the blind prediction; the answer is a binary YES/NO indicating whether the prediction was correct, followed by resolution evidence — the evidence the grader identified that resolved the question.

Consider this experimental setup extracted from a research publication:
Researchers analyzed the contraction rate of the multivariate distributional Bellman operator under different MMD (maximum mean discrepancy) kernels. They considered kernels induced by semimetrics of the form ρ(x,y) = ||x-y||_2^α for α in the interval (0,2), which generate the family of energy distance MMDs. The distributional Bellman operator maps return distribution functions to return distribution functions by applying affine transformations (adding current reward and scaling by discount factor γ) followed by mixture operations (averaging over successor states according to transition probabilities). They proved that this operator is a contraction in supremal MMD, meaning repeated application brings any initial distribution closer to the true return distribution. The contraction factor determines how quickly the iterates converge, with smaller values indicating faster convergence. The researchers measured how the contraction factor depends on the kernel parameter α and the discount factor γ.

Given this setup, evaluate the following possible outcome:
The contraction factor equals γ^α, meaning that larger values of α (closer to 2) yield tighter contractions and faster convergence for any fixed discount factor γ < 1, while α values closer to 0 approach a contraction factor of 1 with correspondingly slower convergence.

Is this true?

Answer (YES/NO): NO